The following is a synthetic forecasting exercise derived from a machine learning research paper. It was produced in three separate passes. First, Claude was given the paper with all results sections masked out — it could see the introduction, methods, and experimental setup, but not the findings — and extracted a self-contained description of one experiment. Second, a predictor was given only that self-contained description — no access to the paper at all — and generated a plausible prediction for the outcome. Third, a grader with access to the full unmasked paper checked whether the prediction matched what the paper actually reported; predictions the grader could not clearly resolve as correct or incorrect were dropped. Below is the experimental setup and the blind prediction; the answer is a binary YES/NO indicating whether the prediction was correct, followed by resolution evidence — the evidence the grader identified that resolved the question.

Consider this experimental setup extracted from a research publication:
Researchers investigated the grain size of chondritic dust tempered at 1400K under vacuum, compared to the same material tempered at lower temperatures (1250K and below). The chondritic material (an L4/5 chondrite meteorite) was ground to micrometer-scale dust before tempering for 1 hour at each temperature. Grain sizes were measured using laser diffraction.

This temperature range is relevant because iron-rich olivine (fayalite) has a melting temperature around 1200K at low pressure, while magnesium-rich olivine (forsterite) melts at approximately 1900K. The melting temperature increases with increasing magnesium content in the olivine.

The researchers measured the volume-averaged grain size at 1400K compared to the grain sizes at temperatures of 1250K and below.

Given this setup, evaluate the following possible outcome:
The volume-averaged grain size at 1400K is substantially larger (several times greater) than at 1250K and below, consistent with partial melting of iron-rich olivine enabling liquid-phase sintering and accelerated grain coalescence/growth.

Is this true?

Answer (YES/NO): YES